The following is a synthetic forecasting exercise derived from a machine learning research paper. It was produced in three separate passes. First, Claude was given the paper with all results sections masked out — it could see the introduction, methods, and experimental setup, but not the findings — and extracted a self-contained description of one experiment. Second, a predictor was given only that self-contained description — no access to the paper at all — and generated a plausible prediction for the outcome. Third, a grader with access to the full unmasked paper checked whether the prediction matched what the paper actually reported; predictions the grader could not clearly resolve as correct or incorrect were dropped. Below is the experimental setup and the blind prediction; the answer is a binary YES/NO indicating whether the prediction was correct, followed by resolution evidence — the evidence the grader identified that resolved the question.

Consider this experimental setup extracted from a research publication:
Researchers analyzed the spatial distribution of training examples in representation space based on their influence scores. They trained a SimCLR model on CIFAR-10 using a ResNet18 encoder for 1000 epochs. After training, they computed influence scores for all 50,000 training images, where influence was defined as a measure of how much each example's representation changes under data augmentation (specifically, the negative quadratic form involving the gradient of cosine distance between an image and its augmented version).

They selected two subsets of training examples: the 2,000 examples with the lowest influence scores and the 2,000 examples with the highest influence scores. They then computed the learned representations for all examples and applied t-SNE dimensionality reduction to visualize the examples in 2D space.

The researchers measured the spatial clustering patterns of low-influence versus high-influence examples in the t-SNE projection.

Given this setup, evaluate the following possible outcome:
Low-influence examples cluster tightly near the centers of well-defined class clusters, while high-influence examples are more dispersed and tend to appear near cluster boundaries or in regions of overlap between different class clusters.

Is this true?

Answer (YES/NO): YES